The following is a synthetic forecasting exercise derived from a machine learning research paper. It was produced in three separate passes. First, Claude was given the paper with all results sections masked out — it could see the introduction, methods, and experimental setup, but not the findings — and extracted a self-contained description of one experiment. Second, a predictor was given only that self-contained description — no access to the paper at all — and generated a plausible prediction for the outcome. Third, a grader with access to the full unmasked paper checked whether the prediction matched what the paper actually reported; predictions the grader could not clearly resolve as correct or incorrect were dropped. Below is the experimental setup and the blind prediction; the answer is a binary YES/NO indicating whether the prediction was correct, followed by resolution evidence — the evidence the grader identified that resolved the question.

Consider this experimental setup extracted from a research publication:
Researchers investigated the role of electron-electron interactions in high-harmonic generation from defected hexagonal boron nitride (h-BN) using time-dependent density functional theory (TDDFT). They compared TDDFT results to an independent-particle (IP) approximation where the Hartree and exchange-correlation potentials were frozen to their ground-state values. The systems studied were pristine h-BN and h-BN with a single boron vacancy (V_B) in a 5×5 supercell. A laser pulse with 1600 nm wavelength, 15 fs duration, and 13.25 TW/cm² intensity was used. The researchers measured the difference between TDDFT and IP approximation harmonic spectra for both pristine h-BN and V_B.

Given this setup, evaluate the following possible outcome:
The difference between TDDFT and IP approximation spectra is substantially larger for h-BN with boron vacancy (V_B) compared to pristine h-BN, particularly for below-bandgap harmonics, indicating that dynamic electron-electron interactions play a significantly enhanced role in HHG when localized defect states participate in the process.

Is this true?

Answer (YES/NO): YES